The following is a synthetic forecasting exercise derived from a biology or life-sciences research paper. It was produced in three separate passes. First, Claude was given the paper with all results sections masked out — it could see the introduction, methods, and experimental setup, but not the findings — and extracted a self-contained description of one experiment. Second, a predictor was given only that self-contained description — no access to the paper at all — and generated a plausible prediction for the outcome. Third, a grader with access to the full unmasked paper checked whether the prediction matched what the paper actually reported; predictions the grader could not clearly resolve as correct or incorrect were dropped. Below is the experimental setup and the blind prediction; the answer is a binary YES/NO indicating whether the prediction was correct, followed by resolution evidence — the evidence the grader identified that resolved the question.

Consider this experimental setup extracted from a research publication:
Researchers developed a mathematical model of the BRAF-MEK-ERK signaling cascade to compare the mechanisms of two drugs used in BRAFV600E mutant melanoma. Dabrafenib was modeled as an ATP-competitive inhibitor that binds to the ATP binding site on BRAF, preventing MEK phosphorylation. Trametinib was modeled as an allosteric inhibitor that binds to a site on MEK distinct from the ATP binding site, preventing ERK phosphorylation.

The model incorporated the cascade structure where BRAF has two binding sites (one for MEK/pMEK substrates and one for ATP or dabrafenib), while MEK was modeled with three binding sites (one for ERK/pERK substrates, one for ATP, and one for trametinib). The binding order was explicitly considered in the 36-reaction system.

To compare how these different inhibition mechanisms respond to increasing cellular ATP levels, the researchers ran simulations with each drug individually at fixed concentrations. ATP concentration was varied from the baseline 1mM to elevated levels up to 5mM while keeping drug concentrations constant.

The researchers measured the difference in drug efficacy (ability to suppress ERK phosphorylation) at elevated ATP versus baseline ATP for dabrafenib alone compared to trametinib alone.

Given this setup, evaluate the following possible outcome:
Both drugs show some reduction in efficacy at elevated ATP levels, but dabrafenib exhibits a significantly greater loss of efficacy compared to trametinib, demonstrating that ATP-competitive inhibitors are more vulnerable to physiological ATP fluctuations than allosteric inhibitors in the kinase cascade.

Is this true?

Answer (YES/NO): NO